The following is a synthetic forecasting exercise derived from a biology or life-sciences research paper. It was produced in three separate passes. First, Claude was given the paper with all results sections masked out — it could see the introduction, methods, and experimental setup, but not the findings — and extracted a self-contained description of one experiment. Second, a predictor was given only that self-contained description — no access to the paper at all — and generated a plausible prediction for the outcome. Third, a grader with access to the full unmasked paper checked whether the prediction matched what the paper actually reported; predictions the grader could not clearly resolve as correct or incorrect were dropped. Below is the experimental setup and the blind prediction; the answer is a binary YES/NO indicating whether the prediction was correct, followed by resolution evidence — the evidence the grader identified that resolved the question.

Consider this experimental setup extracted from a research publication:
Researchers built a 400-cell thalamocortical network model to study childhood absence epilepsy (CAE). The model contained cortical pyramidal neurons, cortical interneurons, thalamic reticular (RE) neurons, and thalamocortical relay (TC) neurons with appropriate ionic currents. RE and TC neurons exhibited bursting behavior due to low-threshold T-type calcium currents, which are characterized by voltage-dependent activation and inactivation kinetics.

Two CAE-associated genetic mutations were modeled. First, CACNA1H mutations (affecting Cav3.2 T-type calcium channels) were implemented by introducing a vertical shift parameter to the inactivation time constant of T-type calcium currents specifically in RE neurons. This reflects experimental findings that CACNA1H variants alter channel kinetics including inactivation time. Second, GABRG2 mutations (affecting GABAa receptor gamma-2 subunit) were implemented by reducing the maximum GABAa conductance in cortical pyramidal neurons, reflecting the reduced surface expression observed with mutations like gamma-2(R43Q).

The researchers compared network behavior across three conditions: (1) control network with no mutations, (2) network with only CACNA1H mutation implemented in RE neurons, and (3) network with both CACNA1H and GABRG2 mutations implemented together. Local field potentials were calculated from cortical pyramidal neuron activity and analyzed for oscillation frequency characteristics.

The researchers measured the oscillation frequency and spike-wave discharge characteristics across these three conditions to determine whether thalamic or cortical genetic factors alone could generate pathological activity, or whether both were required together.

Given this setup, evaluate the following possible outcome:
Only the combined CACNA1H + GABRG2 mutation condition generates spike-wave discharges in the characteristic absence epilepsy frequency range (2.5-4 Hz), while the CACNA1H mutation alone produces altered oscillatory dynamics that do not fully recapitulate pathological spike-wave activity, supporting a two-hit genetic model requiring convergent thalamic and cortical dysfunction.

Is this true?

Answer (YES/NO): NO